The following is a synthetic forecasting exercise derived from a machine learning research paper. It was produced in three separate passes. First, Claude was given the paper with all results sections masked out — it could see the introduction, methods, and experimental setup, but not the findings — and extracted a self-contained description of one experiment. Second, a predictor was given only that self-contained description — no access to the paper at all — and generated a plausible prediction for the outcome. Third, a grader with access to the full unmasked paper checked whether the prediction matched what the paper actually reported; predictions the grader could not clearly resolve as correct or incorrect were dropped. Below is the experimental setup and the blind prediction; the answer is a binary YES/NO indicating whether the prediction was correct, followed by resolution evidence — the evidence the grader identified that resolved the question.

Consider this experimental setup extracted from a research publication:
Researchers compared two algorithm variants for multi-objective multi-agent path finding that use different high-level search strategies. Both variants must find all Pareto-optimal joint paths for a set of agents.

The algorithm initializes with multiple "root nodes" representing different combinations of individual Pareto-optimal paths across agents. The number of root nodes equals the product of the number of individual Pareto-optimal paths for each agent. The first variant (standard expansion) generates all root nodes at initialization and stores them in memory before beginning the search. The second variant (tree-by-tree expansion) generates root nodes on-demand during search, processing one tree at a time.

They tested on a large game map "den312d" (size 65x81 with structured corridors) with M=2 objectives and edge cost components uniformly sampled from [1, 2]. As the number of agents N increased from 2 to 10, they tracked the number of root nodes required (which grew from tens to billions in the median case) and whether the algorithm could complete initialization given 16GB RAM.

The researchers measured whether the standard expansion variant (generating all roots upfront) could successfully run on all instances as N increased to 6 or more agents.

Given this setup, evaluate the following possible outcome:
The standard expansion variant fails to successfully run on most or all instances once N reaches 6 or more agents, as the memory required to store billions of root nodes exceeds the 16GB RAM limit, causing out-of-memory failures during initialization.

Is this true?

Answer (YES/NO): NO